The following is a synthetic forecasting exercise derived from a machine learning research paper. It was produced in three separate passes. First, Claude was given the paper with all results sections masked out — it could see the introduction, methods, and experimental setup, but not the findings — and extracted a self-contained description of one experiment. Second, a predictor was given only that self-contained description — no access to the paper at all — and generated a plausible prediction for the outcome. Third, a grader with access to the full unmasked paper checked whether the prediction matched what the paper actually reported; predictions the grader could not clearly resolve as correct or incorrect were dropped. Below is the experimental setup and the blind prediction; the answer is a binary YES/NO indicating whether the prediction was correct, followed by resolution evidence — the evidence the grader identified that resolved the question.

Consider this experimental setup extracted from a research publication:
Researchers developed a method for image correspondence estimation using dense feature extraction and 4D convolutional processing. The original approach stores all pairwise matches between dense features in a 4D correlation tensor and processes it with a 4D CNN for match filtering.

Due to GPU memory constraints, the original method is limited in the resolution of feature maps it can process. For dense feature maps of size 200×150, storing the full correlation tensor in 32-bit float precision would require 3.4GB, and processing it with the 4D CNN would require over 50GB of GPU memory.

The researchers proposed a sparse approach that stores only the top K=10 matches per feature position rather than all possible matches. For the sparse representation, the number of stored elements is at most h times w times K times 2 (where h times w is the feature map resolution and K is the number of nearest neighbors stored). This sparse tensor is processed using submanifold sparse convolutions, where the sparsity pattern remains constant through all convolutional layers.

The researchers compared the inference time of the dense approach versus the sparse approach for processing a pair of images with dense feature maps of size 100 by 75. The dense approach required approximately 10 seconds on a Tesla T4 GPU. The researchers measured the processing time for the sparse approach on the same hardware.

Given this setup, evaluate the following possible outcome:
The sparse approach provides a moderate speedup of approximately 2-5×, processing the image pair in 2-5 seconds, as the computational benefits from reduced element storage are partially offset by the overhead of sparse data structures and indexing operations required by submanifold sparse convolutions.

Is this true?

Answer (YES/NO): NO